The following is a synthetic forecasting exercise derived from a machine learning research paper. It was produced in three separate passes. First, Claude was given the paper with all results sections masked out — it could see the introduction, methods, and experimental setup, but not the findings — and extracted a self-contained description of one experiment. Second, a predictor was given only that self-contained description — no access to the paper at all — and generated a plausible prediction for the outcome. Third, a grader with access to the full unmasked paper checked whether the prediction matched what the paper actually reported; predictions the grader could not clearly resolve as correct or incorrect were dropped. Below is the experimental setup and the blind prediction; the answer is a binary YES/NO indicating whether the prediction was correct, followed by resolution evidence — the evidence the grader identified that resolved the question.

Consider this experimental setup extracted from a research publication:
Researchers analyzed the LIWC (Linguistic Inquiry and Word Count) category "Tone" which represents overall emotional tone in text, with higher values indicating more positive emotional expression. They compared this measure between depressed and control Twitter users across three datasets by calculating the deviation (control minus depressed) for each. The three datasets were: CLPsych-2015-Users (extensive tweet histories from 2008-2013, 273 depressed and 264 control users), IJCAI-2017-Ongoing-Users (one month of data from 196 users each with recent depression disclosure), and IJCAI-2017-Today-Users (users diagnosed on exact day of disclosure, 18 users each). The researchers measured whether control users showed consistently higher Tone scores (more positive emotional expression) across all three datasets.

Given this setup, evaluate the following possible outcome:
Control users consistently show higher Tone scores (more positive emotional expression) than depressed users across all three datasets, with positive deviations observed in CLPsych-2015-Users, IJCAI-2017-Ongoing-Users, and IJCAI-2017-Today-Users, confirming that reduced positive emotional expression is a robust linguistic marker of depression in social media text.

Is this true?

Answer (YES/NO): YES